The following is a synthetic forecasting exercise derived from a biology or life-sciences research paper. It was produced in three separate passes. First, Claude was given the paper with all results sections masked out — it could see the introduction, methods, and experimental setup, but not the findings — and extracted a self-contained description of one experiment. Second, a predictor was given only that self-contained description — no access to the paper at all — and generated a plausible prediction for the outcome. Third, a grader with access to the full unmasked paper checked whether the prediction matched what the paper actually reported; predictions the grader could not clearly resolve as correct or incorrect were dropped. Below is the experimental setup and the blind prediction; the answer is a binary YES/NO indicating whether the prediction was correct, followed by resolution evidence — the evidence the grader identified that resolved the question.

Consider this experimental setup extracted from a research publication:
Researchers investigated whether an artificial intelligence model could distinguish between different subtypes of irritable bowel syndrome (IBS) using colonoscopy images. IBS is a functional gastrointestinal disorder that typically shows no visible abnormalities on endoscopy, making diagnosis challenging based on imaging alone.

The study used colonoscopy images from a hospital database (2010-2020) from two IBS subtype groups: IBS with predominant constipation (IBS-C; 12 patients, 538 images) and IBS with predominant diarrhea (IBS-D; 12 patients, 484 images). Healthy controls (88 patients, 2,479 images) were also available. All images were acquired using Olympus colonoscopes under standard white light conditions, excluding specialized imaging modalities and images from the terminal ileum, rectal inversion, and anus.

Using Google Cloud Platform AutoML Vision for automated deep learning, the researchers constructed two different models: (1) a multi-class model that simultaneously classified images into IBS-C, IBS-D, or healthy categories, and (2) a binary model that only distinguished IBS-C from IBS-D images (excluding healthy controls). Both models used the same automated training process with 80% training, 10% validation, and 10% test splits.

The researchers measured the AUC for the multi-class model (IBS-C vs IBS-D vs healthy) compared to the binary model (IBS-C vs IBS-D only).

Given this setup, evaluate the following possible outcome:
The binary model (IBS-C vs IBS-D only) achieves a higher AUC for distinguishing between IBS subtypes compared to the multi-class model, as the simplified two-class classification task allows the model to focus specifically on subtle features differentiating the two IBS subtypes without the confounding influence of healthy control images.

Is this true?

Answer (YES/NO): YES